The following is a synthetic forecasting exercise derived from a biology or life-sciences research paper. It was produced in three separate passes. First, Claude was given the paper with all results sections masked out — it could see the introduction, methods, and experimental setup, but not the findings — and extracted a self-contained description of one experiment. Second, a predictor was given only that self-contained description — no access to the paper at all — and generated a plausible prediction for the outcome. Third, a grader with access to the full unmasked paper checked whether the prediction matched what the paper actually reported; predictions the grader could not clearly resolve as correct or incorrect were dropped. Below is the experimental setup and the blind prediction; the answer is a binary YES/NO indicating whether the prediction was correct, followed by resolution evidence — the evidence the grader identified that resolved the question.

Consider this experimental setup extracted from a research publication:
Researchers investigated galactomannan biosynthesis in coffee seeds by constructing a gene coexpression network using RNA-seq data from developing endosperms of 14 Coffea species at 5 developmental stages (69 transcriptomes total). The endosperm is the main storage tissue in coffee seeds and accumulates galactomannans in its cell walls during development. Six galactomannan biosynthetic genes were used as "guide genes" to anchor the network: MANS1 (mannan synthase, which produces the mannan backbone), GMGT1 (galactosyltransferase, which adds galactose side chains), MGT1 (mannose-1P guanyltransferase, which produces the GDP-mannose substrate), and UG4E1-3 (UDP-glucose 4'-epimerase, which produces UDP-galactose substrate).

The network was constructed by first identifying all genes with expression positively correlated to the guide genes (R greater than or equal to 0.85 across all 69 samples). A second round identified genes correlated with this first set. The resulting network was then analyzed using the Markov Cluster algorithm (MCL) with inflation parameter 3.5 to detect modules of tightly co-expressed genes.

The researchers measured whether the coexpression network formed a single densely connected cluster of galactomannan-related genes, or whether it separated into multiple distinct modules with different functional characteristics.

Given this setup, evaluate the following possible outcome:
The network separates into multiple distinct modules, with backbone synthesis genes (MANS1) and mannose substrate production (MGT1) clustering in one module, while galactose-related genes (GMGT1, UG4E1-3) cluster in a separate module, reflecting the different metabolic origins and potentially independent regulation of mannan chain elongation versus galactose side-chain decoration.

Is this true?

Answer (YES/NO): NO